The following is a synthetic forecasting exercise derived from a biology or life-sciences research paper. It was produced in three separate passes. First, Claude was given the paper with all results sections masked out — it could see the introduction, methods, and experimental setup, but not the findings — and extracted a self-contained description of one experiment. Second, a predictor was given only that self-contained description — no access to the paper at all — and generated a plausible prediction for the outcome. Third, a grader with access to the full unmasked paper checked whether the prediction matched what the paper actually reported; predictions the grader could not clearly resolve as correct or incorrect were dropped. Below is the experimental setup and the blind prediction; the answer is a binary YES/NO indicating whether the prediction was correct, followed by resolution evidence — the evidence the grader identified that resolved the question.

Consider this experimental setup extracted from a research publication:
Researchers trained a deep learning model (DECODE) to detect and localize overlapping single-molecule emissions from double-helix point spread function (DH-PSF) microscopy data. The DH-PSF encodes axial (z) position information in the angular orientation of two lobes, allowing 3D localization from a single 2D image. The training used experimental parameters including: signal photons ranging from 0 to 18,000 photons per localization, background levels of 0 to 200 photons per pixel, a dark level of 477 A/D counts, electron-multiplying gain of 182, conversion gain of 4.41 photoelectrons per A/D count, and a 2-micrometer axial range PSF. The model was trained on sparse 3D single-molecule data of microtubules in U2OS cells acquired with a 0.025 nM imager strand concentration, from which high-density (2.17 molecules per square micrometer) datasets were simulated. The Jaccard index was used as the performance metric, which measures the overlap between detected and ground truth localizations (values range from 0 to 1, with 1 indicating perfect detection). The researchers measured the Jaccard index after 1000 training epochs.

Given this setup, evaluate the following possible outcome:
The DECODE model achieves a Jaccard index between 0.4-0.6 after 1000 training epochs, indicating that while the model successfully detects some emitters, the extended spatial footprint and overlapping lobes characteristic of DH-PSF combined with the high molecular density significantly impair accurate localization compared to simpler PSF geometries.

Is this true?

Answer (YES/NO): NO